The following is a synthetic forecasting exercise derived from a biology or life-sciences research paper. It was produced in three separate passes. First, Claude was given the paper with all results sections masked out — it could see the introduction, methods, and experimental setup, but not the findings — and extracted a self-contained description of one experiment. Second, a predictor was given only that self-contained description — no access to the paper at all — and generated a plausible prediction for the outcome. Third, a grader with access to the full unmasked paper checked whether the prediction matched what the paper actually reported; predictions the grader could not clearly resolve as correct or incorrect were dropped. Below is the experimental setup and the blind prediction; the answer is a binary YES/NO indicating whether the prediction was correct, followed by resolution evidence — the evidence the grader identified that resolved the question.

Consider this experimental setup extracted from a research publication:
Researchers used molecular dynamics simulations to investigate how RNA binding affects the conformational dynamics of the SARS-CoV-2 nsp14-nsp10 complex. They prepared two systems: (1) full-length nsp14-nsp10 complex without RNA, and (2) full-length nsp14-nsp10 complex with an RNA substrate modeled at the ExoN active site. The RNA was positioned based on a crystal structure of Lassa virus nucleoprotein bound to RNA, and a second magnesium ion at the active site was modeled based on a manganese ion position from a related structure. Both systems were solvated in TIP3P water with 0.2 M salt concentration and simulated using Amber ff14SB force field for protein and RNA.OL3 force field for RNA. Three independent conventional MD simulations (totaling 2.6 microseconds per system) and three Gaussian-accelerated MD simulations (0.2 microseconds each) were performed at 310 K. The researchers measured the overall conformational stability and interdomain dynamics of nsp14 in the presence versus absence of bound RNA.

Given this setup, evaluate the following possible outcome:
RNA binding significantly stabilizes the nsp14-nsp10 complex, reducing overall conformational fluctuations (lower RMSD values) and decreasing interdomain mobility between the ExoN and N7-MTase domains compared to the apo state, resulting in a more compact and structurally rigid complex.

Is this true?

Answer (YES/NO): NO